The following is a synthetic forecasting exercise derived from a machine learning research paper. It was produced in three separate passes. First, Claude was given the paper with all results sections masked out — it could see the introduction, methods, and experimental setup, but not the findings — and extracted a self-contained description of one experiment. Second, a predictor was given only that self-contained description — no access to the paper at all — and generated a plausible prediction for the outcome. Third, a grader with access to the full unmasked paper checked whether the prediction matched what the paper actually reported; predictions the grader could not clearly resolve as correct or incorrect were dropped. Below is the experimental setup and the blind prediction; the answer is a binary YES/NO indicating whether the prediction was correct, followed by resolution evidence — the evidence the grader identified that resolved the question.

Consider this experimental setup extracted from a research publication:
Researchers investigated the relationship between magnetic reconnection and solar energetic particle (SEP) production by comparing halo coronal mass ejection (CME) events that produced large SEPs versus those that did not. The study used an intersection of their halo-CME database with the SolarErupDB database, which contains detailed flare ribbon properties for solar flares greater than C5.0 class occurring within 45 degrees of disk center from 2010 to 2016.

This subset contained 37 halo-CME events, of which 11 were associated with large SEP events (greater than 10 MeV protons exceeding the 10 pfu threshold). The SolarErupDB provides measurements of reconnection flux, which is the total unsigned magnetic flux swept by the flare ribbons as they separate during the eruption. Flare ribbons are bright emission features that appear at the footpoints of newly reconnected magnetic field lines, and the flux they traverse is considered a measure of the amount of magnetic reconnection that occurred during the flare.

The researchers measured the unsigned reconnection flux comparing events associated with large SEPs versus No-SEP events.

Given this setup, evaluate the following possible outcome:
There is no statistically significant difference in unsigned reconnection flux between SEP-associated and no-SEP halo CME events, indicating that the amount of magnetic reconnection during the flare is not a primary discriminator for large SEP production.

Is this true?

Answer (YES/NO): NO